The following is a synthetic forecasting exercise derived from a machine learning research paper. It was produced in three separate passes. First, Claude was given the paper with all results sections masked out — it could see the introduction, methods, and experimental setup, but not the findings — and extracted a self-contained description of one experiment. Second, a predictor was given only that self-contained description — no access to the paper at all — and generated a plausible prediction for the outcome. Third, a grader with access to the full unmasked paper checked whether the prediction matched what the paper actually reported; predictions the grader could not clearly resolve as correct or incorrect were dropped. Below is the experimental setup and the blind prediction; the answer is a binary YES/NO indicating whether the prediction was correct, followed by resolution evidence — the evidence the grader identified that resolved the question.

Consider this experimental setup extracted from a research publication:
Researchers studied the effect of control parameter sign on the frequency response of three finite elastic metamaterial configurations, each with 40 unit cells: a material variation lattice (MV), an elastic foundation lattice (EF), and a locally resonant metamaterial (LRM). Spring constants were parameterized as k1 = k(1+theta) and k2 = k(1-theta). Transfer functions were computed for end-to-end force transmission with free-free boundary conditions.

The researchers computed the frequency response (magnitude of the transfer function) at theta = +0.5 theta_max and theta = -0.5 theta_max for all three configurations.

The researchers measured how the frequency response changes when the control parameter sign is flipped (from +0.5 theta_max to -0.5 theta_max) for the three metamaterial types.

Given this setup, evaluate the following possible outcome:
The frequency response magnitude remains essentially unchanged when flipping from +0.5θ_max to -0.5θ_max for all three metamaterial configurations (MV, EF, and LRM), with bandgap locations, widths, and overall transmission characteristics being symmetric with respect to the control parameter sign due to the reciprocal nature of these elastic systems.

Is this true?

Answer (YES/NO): NO